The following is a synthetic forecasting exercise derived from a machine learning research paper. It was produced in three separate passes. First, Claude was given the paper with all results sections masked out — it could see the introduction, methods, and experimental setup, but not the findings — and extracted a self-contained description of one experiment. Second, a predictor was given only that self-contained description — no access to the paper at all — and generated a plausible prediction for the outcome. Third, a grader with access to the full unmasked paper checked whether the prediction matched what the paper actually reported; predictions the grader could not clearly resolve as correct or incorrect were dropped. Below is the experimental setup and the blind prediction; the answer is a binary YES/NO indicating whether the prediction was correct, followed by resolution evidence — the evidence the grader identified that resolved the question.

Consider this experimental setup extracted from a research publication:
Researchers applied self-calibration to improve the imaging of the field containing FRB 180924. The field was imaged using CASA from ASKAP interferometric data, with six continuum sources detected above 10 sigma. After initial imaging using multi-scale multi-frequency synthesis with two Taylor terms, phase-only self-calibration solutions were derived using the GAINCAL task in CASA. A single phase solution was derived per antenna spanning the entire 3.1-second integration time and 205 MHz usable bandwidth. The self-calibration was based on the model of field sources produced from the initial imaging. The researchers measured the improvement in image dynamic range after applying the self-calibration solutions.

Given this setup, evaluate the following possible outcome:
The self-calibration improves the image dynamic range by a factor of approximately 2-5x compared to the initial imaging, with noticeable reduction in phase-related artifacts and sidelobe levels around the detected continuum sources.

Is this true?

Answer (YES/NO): NO